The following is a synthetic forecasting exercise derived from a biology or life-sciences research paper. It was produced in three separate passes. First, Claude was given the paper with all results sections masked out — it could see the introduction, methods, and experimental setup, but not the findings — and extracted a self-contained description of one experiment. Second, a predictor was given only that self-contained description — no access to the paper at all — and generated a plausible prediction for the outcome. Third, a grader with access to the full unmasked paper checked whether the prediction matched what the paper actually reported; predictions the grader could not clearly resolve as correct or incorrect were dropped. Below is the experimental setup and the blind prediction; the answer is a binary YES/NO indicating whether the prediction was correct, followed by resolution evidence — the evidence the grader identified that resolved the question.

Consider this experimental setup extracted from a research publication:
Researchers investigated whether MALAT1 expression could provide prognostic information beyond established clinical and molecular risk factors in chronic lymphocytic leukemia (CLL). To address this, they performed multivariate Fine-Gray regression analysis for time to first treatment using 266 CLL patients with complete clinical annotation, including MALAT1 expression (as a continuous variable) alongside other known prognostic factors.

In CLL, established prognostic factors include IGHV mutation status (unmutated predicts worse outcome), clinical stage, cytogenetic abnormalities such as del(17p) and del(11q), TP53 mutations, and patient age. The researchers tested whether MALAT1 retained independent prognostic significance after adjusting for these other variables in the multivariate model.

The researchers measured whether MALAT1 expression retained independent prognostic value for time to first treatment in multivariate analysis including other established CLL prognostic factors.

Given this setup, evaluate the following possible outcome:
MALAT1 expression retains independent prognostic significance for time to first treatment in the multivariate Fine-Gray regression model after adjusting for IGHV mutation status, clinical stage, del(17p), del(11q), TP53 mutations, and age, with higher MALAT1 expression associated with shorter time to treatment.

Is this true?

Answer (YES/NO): NO